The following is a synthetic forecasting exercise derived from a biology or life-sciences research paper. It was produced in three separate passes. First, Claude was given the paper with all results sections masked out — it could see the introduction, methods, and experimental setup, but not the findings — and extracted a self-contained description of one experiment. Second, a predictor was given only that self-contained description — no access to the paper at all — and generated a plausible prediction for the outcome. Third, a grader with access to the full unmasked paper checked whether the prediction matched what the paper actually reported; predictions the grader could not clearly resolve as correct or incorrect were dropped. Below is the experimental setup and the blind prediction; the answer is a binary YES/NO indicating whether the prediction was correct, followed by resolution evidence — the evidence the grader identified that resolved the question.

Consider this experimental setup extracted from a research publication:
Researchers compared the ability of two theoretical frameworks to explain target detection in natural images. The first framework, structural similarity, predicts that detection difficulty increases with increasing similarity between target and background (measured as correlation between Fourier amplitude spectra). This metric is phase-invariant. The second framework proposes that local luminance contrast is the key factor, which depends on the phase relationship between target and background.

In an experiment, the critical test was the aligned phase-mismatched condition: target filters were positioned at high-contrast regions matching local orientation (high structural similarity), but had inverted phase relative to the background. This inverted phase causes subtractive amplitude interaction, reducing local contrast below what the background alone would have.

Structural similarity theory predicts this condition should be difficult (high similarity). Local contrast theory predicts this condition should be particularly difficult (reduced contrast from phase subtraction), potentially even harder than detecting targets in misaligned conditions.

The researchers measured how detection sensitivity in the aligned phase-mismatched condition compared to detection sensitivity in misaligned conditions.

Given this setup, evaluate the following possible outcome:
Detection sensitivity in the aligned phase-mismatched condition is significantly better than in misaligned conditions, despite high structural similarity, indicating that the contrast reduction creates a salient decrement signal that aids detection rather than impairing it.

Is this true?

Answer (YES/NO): NO